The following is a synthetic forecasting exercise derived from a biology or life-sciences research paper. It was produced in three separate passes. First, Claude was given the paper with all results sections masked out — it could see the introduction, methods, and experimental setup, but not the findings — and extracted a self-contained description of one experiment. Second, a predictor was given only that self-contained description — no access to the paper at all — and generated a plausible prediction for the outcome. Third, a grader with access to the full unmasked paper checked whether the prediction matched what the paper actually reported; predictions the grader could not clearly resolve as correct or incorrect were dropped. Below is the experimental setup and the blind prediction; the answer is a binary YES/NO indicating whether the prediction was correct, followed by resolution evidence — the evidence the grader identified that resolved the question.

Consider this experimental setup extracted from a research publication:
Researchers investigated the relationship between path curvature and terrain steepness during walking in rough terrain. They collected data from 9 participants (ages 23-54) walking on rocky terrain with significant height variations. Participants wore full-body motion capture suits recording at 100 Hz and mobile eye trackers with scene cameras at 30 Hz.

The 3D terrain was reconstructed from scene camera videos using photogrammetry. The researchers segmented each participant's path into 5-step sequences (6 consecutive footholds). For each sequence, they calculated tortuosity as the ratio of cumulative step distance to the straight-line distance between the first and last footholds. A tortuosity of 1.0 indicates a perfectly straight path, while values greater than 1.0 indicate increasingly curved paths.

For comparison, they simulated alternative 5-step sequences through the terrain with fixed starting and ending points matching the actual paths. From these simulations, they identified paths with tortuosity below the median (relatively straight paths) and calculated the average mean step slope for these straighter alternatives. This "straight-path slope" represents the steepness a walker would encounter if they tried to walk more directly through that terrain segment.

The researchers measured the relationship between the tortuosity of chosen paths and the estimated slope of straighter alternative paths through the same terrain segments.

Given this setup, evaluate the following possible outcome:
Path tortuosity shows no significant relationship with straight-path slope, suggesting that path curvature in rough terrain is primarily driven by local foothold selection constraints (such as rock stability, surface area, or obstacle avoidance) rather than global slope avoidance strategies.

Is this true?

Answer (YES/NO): NO